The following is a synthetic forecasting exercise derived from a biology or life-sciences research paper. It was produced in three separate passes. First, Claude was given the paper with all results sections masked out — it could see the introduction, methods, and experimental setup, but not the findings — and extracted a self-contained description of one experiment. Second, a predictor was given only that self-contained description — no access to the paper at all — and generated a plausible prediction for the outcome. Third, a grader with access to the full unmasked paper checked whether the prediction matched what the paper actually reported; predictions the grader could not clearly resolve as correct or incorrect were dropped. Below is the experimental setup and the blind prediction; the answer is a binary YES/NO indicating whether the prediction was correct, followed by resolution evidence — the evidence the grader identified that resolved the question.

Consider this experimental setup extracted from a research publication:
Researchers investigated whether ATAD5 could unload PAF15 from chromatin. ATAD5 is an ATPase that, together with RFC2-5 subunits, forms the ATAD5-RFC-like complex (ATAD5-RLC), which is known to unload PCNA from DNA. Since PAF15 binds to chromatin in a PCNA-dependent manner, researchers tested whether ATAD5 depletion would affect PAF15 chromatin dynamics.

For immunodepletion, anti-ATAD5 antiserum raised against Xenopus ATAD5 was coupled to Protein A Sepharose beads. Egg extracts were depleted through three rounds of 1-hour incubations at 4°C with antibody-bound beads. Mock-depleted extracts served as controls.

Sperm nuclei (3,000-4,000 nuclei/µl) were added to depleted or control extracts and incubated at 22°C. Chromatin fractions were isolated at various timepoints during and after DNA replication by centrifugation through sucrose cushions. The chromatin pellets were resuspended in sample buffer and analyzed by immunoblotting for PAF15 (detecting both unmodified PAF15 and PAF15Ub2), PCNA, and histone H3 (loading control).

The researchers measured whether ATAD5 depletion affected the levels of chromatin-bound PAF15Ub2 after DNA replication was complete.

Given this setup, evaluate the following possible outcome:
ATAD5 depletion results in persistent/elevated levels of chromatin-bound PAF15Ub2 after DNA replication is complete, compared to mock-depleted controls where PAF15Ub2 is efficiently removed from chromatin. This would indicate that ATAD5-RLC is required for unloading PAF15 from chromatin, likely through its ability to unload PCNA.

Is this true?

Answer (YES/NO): NO